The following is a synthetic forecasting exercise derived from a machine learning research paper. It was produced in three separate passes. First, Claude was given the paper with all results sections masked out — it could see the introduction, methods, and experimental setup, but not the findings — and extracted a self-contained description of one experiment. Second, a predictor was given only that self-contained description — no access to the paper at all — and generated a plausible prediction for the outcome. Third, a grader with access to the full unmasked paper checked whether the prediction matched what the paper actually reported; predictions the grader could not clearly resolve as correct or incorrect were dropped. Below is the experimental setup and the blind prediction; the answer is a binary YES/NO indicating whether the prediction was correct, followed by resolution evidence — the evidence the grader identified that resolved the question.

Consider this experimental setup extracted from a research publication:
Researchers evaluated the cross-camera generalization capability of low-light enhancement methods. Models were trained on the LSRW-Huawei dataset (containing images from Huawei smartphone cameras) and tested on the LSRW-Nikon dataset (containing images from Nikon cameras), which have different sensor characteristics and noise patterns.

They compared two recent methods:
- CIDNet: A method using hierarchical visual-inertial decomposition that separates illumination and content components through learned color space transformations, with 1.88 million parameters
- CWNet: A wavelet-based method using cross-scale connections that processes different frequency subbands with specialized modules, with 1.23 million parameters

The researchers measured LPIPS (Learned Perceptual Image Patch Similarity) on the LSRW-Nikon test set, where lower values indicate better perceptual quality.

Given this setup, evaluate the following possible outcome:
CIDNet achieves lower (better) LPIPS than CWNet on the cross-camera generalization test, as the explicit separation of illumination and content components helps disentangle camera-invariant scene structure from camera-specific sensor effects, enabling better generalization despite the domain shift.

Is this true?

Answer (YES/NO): NO